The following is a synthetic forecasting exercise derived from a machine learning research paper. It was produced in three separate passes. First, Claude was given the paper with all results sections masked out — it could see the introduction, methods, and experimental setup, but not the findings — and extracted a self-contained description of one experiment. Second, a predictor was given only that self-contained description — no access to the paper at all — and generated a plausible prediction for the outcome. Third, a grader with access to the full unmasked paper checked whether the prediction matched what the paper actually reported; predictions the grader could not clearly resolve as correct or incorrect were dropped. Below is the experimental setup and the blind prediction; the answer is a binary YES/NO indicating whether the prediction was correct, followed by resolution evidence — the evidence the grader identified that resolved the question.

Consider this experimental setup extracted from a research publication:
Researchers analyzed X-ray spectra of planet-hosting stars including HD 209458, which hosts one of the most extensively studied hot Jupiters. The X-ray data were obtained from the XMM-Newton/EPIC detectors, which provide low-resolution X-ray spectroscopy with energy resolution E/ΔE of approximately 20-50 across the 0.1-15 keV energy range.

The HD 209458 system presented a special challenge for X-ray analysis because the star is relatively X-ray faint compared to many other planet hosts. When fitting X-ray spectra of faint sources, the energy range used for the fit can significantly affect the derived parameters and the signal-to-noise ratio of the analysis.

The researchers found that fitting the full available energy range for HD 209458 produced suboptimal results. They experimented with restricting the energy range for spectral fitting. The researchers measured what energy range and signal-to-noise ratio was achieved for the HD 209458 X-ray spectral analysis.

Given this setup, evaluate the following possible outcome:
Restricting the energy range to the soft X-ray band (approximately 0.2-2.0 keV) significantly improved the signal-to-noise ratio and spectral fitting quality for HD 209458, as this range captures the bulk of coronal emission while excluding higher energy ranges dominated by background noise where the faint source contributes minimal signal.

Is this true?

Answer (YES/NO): NO